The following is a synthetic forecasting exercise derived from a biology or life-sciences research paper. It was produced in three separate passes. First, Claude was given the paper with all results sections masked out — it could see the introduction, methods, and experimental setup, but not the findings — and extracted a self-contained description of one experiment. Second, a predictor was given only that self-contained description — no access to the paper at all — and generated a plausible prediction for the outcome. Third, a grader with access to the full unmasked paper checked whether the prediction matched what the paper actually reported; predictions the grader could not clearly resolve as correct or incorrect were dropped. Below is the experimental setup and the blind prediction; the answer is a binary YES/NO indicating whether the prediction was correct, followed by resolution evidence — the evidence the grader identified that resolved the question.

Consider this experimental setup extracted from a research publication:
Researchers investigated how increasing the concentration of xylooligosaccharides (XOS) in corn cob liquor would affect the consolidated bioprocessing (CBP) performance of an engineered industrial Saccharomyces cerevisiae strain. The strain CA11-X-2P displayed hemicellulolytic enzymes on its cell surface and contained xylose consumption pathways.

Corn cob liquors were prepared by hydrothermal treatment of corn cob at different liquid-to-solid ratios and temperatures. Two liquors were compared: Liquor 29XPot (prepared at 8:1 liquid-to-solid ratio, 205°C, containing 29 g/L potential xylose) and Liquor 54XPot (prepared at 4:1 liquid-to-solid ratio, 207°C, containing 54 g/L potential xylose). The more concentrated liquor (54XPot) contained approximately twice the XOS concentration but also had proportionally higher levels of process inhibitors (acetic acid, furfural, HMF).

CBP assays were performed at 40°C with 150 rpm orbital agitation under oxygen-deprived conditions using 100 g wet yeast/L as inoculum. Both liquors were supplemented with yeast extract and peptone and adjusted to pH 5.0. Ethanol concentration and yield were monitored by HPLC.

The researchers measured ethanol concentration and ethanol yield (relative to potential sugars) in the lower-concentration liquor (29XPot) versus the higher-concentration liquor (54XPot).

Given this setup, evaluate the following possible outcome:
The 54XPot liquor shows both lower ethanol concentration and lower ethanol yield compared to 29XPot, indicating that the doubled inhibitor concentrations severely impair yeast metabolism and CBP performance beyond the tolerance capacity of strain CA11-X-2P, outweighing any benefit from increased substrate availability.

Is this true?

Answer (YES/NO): YES